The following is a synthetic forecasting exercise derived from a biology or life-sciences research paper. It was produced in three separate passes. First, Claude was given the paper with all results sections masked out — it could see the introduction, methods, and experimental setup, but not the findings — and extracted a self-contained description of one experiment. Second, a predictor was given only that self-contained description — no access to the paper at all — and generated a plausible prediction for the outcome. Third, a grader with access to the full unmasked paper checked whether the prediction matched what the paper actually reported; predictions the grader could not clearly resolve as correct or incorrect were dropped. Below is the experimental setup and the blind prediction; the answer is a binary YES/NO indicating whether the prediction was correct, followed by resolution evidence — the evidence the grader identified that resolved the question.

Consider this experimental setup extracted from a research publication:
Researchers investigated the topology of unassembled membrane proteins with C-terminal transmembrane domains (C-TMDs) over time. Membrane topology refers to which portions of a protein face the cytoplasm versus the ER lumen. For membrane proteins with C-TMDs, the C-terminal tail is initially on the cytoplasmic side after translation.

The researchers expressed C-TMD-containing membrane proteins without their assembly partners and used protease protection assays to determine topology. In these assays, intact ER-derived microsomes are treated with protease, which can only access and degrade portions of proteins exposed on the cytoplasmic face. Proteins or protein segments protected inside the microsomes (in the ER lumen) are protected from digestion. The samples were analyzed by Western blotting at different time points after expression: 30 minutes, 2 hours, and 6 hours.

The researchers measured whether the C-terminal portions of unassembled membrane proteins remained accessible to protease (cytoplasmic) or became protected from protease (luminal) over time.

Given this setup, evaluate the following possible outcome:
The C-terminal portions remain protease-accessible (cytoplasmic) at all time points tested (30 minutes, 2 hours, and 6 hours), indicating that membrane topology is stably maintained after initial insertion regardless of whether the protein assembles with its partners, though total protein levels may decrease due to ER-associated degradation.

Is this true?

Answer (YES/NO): NO